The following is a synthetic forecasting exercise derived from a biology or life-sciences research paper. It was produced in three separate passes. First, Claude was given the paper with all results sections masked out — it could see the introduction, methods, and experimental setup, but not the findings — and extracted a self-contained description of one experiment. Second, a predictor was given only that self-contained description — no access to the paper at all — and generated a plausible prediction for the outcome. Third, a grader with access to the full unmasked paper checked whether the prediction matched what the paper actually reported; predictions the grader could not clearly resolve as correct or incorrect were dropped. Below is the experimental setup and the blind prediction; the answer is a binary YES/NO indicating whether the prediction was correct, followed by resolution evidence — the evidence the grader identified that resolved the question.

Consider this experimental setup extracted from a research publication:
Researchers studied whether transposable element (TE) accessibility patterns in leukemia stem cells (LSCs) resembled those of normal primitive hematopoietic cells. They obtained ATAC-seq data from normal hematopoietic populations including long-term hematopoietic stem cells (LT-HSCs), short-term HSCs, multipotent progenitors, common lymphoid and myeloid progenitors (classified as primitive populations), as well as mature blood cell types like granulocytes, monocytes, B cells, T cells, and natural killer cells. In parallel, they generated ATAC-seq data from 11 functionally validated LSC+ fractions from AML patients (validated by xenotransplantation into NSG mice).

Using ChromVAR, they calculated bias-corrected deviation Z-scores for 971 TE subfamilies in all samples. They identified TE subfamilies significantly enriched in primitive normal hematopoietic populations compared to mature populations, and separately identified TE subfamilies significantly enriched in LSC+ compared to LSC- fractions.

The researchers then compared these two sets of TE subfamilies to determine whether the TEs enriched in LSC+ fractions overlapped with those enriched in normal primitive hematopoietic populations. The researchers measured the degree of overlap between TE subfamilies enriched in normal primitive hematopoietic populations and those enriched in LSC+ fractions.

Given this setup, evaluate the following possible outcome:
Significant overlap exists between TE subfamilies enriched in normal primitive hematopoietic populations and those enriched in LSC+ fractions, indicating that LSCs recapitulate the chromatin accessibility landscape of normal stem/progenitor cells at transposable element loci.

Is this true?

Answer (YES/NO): YES